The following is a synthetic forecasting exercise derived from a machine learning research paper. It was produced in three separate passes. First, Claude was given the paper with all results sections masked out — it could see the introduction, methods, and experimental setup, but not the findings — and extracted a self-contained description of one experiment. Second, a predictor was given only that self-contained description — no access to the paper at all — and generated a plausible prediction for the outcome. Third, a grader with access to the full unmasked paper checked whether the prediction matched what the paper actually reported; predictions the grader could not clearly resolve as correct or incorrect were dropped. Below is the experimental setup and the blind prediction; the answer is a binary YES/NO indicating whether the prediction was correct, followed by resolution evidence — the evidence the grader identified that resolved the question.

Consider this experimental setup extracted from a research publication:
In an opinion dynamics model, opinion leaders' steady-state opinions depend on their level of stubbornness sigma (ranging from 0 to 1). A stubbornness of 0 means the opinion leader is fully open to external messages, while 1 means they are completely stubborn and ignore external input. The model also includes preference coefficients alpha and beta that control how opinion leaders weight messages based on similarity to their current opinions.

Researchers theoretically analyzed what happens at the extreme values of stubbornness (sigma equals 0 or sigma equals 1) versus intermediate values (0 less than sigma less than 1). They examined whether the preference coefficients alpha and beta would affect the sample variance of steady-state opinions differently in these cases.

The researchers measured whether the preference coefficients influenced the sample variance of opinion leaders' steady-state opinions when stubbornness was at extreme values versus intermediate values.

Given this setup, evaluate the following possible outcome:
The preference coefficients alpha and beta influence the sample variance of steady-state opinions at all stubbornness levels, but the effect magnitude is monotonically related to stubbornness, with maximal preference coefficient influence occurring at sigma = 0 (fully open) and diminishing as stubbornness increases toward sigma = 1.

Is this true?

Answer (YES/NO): NO